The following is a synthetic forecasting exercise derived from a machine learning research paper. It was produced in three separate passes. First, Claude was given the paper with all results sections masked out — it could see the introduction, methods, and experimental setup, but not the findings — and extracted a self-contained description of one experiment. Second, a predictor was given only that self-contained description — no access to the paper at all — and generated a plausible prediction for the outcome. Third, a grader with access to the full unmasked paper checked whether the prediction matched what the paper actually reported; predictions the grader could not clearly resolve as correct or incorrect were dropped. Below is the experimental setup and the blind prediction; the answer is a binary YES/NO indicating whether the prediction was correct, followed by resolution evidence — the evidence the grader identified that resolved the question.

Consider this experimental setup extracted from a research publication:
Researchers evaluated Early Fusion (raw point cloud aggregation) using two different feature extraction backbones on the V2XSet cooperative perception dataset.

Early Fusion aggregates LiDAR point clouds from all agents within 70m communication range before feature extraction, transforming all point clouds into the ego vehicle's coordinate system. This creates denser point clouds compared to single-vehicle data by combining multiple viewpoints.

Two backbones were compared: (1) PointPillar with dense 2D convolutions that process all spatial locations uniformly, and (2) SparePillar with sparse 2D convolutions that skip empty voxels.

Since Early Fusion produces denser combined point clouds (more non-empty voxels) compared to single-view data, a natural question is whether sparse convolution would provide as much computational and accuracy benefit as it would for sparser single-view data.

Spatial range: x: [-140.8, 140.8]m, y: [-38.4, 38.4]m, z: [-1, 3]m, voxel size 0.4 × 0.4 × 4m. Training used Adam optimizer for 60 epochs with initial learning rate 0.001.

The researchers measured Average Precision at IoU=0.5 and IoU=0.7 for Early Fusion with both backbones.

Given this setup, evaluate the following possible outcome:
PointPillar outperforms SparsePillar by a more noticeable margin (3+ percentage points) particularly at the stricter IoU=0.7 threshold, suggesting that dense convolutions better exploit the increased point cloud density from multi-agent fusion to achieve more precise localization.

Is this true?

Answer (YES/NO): NO